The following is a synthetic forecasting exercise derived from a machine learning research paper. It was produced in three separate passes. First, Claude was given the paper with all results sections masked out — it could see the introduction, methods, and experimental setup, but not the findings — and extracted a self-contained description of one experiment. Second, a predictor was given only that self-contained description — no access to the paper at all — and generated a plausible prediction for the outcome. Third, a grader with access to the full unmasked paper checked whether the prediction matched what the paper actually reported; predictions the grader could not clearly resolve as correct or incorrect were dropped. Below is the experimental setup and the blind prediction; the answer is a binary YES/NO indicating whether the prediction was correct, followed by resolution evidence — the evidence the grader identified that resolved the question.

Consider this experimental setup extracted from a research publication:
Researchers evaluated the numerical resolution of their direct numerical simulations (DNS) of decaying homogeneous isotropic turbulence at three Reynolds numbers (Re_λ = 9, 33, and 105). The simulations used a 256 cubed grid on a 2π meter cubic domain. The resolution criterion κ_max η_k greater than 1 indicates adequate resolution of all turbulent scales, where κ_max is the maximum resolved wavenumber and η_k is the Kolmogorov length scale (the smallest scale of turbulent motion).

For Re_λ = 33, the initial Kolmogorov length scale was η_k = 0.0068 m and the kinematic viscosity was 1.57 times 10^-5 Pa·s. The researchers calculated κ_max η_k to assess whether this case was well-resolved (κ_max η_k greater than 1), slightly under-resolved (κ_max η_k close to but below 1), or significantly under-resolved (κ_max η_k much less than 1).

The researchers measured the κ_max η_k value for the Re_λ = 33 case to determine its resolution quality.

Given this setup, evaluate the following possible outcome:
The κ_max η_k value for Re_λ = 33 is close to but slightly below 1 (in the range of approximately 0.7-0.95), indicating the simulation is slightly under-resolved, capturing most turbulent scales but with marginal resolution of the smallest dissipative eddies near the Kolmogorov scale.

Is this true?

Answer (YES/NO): YES